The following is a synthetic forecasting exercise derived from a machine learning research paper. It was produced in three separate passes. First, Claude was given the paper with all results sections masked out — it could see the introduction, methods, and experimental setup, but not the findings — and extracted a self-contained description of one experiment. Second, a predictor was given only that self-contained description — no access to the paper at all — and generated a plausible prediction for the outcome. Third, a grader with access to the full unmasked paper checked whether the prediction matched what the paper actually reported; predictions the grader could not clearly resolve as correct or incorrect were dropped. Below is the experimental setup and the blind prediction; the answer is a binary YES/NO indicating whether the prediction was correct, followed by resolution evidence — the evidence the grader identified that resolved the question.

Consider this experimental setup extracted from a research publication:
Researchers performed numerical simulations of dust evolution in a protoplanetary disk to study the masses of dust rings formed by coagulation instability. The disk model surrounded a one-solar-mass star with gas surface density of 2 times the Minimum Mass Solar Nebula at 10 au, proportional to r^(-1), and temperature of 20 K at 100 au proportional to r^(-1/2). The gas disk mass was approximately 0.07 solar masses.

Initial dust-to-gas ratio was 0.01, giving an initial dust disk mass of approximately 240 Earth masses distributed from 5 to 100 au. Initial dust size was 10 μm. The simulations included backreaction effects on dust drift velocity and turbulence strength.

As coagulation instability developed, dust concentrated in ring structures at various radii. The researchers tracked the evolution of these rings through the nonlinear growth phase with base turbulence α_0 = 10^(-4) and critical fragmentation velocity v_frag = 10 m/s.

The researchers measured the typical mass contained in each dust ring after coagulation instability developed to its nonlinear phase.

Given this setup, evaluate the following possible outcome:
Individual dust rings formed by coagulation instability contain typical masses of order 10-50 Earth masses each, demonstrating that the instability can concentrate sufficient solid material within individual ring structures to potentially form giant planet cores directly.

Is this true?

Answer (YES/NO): NO